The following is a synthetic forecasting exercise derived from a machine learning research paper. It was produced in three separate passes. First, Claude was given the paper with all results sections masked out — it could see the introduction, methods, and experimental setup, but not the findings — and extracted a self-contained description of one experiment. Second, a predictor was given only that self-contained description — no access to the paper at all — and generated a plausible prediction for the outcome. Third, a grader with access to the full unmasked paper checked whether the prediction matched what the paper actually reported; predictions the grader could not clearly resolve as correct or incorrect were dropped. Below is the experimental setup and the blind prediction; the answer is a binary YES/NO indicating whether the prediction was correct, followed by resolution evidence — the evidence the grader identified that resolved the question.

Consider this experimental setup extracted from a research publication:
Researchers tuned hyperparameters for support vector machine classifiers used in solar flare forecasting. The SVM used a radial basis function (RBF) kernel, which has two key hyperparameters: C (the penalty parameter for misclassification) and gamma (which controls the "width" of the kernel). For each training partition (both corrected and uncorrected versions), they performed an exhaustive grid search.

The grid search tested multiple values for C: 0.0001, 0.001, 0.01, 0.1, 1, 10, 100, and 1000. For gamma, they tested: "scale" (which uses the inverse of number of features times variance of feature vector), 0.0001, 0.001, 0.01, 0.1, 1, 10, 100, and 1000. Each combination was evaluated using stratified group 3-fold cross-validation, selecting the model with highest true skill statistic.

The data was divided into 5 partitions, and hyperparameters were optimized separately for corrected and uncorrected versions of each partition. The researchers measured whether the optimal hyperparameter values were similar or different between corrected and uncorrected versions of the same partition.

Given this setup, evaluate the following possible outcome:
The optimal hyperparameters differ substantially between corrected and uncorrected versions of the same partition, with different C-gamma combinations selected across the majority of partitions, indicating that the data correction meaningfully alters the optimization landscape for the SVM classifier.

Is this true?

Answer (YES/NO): YES